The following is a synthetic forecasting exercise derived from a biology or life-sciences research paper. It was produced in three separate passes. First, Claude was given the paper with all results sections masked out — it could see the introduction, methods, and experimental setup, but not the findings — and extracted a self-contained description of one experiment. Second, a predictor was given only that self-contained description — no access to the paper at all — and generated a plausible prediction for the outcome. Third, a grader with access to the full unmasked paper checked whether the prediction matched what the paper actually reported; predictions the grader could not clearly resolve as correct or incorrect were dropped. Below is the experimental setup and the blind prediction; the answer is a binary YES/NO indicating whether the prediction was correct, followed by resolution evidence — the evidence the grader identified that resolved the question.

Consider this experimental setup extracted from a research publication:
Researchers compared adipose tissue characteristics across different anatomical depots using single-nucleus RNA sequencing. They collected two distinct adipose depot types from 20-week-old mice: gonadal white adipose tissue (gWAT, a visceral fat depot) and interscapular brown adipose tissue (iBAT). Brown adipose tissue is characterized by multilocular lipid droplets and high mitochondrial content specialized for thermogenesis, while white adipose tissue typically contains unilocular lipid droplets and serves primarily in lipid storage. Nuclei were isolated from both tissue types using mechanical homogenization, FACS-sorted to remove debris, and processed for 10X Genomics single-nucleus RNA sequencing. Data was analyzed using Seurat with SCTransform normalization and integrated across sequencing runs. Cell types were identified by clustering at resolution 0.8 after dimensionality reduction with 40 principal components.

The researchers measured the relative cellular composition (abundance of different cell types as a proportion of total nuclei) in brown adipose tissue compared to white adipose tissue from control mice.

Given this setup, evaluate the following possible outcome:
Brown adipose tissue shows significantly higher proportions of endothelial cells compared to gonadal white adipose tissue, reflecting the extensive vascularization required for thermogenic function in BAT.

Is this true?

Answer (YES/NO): YES